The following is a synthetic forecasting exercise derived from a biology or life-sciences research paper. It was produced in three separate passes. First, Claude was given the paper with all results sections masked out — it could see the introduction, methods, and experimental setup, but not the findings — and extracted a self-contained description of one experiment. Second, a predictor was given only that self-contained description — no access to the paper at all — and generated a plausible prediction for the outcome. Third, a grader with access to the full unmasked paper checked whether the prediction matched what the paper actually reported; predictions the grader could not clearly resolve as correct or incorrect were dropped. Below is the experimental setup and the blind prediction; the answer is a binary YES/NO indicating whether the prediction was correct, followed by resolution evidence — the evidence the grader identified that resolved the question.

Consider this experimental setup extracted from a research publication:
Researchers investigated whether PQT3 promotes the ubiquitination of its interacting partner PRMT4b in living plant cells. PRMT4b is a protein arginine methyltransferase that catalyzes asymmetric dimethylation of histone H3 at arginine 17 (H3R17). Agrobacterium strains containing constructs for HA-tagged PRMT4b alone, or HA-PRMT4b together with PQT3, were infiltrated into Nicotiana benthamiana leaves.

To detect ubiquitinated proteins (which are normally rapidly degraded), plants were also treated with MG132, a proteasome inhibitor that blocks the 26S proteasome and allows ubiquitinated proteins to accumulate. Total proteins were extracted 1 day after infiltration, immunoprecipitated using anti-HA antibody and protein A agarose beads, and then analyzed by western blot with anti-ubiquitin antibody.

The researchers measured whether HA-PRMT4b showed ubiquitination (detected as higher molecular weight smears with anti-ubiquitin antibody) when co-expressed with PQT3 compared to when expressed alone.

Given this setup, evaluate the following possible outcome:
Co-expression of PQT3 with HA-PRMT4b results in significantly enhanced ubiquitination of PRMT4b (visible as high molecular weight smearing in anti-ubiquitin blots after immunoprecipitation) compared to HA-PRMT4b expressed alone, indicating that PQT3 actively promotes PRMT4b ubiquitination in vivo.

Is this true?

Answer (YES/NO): YES